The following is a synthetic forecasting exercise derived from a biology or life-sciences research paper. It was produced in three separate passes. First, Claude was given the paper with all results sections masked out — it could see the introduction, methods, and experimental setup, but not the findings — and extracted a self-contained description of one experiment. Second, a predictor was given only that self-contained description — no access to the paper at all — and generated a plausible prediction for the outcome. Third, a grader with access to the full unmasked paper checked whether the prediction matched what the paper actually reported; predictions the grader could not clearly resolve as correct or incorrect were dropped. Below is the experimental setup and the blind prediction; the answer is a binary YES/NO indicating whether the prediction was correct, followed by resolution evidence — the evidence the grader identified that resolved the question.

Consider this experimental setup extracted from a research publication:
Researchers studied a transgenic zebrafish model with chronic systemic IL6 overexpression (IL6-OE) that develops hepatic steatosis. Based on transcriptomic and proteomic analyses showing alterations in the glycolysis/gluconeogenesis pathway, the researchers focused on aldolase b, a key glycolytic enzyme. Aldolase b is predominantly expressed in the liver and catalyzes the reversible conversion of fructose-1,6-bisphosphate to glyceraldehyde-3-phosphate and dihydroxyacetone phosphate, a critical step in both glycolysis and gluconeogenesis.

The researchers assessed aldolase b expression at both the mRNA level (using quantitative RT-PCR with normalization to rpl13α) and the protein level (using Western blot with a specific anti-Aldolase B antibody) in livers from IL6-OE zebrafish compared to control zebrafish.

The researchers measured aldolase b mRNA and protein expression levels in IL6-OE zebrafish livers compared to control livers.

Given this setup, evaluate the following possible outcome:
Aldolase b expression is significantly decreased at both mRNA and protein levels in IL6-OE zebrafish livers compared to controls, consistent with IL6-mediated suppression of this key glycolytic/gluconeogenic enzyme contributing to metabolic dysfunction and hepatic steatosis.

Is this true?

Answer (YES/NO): YES